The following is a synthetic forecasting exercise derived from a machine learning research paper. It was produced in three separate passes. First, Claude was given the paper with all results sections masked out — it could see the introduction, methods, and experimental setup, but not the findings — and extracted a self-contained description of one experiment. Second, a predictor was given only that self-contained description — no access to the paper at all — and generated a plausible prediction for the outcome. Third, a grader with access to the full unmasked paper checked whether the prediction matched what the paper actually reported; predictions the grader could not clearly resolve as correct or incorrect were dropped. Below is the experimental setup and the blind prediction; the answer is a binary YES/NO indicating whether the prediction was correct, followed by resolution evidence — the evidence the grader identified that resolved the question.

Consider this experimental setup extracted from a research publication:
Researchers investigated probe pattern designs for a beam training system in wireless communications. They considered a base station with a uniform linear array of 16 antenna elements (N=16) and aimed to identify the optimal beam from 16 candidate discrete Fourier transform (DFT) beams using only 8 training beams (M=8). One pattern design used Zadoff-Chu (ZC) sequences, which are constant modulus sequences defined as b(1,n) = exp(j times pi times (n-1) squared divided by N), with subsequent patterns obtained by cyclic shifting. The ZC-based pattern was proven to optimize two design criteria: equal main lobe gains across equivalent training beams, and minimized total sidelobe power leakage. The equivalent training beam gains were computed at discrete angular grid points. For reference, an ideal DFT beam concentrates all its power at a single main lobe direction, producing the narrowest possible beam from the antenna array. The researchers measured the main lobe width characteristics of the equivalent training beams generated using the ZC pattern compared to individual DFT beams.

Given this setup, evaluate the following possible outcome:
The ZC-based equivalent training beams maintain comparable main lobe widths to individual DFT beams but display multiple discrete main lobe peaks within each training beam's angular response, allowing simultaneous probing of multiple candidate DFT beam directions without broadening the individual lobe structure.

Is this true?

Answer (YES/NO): NO